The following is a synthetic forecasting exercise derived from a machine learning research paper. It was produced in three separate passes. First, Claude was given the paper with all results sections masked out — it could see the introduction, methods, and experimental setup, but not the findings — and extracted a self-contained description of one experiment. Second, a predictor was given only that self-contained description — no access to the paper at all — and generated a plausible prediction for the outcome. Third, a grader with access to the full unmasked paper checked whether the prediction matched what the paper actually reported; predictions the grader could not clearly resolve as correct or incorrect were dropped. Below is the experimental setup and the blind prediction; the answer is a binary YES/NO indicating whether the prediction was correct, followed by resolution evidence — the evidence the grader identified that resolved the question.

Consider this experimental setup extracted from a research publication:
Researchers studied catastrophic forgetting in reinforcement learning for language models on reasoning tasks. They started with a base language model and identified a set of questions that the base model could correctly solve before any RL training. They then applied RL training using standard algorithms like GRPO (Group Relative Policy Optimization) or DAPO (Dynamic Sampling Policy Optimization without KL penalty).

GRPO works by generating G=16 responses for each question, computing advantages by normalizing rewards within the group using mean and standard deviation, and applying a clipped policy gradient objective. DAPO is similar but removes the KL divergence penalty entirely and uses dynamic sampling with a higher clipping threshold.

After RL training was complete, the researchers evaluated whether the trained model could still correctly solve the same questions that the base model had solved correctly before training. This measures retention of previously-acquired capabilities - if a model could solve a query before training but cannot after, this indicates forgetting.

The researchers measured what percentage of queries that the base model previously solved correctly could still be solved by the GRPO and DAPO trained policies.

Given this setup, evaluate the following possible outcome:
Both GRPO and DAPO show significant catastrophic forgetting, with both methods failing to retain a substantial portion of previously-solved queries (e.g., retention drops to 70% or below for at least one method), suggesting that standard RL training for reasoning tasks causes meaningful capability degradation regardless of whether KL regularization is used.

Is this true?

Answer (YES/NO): NO